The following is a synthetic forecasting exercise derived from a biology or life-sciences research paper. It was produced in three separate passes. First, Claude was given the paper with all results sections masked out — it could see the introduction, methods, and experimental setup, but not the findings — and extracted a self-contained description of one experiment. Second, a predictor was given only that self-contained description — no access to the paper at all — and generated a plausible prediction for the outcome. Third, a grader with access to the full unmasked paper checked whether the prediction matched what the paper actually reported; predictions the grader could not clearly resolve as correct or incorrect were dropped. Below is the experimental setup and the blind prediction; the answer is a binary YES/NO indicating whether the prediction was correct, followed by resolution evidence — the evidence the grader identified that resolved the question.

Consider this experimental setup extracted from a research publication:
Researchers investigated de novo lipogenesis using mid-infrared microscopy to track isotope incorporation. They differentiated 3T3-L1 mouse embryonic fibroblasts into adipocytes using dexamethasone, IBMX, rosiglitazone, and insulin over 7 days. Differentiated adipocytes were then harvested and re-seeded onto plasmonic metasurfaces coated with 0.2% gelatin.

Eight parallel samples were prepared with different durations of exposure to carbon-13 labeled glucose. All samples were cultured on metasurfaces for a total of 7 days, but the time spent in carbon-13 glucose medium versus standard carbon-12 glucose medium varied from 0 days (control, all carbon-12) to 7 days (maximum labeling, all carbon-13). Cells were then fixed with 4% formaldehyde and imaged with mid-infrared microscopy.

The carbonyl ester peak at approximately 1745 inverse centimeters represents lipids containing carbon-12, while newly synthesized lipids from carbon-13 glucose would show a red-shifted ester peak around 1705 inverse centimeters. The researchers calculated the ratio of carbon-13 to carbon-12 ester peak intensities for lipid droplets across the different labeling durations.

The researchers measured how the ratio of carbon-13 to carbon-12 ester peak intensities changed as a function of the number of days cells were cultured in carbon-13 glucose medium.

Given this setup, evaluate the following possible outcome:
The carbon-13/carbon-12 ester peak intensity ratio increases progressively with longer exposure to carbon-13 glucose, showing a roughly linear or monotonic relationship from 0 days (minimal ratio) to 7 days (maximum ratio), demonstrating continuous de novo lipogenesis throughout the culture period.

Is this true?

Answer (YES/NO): YES